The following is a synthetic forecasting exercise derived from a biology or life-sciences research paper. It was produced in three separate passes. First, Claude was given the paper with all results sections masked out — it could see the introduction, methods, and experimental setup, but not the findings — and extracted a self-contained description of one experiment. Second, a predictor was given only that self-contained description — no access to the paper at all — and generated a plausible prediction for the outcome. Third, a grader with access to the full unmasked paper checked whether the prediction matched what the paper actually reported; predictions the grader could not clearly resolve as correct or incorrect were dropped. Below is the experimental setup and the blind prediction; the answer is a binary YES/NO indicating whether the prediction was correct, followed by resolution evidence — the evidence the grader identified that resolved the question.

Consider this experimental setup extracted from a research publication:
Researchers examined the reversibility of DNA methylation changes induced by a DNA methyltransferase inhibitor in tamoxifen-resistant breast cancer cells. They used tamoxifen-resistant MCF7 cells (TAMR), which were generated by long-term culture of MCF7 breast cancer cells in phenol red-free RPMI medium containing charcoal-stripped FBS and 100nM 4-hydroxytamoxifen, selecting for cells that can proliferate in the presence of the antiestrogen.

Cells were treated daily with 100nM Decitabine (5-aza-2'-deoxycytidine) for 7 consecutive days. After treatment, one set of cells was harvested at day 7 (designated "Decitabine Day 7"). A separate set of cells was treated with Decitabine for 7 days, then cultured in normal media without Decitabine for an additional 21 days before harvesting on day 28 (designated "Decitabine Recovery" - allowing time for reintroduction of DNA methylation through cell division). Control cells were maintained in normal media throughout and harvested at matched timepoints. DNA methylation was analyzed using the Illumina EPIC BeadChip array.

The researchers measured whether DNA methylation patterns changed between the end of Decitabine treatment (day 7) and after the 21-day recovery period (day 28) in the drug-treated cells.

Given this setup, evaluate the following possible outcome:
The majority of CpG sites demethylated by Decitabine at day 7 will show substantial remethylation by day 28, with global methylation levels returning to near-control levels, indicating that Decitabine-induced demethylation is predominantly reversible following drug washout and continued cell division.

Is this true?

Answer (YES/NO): NO